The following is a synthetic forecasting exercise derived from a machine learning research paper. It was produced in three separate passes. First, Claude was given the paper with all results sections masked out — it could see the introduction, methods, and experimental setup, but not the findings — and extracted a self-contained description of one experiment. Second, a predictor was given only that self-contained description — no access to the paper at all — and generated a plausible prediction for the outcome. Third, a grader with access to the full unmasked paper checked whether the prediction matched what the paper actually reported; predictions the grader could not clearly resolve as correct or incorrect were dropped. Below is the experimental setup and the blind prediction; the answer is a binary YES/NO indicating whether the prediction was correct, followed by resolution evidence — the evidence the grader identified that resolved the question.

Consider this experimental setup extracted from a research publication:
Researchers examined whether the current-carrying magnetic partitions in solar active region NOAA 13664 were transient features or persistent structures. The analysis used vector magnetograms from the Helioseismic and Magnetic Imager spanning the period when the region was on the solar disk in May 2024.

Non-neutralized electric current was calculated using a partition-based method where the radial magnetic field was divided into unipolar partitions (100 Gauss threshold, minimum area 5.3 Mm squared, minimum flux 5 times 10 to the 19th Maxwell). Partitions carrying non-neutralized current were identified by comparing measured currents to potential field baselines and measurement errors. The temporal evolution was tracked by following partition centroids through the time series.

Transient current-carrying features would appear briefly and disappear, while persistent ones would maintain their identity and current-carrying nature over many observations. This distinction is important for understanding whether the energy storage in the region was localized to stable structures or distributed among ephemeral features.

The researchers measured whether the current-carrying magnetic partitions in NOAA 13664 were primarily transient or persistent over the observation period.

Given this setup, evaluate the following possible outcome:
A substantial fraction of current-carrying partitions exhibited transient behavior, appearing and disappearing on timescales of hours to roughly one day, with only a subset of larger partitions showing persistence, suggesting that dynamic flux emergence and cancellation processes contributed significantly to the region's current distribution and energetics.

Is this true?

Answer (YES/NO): NO